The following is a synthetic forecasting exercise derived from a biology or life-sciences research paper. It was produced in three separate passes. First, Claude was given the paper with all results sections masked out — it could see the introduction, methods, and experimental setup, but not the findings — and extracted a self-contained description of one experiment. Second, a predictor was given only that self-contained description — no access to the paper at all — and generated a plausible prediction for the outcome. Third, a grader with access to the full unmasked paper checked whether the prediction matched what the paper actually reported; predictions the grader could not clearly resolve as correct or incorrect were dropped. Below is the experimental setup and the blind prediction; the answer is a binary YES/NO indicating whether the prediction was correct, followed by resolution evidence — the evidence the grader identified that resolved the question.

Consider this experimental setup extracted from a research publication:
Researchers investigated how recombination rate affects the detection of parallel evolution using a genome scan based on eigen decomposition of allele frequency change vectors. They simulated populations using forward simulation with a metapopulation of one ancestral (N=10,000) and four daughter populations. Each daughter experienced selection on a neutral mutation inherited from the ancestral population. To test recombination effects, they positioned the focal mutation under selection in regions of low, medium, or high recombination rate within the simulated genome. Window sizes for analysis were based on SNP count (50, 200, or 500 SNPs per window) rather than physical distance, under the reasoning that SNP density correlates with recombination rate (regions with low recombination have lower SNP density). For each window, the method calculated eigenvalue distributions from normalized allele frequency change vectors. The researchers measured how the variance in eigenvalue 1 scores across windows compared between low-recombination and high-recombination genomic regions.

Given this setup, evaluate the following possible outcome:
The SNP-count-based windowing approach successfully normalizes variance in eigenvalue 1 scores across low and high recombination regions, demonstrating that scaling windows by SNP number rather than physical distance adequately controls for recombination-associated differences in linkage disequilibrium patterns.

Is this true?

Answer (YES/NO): NO